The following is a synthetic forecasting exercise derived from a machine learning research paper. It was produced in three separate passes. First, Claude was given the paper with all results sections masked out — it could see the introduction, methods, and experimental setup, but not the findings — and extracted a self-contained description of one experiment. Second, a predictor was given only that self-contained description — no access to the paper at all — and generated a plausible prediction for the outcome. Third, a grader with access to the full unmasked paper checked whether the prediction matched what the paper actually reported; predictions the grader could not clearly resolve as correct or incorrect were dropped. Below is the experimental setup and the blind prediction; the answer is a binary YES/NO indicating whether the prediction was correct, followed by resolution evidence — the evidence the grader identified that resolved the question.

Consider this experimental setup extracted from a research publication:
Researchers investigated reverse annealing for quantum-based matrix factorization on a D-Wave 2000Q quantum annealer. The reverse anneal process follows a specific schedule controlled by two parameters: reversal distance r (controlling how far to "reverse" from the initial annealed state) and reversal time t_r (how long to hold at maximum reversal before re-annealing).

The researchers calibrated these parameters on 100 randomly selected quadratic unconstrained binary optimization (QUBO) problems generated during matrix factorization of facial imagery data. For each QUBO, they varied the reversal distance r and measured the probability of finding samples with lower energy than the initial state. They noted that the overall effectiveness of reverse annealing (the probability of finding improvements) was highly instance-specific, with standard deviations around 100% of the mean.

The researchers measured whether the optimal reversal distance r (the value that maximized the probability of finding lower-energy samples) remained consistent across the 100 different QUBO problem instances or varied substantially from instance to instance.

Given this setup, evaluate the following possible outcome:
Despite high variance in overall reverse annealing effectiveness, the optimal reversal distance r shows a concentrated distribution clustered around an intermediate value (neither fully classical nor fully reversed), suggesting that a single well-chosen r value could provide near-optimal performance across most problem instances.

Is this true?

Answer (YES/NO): YES